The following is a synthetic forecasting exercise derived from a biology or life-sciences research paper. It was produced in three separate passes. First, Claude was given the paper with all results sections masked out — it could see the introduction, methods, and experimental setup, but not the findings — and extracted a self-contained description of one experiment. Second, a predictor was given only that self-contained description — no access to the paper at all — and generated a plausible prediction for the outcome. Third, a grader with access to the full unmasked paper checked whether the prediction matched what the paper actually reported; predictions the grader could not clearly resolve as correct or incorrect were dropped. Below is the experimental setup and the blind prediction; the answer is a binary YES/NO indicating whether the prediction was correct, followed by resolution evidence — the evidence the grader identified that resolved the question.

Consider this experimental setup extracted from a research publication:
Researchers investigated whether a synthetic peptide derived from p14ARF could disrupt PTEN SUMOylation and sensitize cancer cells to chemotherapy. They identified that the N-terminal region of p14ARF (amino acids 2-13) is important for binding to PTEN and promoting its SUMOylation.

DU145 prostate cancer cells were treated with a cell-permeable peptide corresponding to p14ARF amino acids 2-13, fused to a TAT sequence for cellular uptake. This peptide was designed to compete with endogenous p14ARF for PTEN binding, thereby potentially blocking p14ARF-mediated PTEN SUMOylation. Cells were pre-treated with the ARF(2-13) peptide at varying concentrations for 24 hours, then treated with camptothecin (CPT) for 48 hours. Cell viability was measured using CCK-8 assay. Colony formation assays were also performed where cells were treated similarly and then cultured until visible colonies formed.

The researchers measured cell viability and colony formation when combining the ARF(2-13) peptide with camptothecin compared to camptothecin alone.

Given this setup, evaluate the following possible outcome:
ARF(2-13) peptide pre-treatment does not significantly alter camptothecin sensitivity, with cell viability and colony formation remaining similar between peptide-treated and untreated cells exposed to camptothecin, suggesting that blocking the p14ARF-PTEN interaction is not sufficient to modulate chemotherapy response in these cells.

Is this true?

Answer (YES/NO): NO